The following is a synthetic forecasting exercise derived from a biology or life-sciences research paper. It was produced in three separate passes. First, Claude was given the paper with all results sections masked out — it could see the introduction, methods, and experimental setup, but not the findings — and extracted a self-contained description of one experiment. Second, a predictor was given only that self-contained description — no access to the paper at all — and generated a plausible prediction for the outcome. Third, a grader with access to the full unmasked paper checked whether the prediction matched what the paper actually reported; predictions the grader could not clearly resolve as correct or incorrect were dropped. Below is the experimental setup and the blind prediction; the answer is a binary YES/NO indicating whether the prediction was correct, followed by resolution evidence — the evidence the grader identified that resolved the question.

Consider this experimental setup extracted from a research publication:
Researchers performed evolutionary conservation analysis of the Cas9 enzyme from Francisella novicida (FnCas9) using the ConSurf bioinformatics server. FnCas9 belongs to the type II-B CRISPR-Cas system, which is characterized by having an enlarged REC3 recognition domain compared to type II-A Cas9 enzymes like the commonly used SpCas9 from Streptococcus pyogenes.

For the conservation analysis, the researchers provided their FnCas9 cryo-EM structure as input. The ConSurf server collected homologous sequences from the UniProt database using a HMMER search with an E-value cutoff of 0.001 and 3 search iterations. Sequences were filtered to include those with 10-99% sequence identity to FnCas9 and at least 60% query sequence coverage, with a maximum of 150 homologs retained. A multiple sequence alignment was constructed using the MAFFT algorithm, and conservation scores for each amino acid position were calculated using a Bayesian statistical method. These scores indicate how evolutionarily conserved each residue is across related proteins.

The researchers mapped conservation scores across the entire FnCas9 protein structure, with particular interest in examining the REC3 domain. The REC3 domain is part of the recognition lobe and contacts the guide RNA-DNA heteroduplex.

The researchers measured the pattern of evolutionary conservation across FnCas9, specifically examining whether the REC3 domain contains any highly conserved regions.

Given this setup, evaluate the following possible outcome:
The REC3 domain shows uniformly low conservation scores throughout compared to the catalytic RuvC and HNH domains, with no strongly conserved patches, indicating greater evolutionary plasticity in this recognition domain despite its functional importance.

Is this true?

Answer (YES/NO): NO